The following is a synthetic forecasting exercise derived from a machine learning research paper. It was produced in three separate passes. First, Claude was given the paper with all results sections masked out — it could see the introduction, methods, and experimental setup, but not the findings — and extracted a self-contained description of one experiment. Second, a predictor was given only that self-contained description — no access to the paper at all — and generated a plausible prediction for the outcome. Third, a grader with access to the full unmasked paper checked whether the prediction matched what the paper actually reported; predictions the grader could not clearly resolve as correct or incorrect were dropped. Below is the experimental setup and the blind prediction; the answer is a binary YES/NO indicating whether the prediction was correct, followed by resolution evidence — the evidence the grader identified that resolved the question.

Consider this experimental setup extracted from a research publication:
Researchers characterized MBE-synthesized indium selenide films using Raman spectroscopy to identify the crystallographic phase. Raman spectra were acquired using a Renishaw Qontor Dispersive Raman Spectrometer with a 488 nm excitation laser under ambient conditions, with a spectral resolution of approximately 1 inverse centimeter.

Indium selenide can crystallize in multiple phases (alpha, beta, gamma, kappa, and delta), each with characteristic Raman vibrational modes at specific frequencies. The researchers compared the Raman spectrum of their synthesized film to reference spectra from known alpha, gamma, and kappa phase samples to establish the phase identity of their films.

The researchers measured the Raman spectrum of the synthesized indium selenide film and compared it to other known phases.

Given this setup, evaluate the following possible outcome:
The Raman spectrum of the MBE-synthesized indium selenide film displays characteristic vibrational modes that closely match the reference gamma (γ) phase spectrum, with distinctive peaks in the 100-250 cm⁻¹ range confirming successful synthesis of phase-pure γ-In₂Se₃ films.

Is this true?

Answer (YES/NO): NO